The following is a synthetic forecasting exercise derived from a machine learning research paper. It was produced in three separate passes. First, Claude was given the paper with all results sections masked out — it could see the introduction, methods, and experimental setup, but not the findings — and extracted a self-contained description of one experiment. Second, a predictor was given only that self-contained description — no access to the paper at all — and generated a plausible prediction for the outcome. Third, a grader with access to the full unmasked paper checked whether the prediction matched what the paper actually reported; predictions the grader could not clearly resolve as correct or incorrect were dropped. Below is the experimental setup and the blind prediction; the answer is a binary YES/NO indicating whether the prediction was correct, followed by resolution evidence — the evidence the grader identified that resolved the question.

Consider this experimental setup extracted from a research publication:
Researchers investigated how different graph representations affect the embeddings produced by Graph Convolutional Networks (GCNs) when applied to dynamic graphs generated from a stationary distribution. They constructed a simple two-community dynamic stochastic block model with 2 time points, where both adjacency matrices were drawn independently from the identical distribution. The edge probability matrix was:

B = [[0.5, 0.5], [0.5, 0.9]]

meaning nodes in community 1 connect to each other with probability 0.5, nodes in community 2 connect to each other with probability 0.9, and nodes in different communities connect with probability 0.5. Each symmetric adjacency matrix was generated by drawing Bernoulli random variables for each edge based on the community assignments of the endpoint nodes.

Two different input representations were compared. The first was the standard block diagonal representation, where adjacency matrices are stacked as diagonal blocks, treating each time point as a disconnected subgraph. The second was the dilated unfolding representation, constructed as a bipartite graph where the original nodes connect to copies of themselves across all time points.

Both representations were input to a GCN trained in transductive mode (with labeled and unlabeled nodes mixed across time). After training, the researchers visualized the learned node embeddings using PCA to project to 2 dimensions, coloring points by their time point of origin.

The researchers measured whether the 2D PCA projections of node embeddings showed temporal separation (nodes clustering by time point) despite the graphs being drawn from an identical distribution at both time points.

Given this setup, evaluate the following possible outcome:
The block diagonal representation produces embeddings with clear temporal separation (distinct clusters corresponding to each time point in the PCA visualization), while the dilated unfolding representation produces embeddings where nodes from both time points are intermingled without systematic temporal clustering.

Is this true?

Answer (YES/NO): YES